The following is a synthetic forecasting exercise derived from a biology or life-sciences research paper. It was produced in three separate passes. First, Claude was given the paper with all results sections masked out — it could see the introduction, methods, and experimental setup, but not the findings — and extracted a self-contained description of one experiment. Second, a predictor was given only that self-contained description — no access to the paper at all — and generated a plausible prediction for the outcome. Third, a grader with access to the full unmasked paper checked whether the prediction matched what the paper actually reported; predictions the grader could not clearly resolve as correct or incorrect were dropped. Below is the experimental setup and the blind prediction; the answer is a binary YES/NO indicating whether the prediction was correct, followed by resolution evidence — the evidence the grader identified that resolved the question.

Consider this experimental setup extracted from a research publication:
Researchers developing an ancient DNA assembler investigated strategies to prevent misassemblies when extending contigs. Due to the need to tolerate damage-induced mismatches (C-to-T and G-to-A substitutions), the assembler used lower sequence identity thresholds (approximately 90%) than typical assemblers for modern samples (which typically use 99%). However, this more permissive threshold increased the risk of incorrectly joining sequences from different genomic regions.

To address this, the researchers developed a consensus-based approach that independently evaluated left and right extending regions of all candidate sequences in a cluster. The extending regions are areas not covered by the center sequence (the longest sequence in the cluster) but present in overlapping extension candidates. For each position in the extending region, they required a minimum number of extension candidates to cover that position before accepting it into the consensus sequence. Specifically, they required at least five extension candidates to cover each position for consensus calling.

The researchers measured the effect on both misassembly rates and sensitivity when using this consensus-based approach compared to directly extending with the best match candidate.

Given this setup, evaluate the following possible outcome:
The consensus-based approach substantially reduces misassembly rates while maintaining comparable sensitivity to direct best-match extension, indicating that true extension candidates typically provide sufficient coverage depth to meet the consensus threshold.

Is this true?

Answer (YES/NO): NO